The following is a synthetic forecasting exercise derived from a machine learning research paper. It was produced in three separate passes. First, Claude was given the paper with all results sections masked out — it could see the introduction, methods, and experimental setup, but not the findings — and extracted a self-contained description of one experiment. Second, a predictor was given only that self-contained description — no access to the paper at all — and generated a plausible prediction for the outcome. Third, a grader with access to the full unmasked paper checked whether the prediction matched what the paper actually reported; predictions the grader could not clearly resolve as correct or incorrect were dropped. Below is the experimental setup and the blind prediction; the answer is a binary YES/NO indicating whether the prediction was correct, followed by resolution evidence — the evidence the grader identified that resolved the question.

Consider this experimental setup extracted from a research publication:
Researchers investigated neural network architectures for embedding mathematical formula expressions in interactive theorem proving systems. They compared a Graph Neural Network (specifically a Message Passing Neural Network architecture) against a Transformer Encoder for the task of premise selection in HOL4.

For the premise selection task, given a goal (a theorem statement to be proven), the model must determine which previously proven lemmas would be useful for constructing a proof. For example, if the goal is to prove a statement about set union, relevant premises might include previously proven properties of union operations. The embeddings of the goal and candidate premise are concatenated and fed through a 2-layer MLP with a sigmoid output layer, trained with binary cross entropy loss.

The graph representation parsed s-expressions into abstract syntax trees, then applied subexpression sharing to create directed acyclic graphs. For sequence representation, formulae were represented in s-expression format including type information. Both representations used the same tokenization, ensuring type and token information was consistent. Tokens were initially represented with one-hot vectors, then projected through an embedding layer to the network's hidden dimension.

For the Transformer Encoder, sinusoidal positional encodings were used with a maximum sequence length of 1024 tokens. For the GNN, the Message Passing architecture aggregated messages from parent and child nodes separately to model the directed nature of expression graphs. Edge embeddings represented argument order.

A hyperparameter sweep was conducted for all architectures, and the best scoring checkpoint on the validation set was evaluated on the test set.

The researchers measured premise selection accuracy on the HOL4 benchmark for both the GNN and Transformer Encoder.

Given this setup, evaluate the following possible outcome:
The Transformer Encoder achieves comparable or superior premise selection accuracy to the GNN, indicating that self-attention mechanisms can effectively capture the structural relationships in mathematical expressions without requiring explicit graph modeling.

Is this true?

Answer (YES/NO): YES